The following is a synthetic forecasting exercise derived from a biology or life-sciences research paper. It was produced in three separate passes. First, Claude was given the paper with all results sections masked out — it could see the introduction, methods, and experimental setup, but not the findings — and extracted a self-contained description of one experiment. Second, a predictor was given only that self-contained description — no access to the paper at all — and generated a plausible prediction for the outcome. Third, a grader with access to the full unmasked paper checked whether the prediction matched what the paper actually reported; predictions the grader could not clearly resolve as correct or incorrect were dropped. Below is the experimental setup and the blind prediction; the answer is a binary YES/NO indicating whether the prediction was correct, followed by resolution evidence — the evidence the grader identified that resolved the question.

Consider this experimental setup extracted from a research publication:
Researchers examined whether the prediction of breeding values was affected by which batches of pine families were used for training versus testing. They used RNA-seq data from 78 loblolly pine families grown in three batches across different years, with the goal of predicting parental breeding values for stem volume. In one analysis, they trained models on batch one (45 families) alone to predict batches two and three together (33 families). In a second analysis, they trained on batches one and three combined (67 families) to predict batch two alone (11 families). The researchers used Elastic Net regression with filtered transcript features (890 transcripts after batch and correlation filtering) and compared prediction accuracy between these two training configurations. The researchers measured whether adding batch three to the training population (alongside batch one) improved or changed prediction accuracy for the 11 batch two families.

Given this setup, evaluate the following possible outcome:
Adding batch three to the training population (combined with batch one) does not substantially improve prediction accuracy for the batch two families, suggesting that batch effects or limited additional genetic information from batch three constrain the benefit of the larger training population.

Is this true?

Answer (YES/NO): YES